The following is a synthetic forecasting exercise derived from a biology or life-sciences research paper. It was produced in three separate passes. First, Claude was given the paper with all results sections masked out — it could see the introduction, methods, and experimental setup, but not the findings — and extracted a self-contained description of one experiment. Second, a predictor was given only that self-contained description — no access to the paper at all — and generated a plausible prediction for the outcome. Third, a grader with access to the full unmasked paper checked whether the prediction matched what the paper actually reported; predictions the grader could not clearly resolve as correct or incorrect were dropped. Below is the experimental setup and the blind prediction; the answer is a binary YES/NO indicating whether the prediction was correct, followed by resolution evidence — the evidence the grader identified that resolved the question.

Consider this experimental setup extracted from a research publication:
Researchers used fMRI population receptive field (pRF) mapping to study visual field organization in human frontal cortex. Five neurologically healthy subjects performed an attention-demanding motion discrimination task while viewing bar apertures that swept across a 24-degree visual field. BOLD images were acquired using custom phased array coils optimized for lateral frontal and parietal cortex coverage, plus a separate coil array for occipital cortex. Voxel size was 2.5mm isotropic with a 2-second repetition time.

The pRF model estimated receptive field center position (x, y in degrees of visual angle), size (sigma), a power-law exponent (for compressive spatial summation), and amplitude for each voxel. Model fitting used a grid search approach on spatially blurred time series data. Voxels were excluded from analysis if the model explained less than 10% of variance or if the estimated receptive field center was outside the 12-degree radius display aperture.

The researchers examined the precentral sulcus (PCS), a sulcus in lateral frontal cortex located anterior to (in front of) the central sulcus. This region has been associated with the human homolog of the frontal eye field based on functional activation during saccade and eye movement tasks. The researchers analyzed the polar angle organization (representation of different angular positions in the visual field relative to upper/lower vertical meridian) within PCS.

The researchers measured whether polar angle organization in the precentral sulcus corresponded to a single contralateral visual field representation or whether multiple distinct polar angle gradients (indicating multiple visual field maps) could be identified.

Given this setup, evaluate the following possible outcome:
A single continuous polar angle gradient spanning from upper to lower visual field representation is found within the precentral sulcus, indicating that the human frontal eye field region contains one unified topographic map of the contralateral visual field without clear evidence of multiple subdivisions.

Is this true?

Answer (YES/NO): NO